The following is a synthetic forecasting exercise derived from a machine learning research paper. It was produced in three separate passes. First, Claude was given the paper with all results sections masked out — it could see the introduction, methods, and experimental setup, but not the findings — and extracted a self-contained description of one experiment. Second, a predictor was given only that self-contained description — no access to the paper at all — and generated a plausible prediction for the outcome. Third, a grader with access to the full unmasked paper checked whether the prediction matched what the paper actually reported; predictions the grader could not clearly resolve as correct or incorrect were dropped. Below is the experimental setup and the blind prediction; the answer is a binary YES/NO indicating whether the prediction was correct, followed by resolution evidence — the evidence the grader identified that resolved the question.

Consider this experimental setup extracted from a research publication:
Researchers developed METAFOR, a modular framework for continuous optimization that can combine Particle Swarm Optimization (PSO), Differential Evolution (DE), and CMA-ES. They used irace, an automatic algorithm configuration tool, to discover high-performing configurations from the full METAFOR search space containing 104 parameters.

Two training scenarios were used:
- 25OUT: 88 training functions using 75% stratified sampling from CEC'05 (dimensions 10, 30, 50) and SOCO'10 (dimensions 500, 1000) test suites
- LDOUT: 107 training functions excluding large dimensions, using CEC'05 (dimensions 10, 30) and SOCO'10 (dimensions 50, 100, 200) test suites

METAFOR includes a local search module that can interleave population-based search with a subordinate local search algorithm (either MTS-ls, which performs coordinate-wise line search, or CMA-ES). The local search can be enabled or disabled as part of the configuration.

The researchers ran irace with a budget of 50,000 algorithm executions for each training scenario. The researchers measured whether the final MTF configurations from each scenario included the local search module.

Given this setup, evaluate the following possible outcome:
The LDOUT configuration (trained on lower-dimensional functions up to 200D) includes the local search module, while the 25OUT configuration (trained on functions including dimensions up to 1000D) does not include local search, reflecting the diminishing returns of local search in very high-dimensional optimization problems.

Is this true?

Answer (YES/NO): YES